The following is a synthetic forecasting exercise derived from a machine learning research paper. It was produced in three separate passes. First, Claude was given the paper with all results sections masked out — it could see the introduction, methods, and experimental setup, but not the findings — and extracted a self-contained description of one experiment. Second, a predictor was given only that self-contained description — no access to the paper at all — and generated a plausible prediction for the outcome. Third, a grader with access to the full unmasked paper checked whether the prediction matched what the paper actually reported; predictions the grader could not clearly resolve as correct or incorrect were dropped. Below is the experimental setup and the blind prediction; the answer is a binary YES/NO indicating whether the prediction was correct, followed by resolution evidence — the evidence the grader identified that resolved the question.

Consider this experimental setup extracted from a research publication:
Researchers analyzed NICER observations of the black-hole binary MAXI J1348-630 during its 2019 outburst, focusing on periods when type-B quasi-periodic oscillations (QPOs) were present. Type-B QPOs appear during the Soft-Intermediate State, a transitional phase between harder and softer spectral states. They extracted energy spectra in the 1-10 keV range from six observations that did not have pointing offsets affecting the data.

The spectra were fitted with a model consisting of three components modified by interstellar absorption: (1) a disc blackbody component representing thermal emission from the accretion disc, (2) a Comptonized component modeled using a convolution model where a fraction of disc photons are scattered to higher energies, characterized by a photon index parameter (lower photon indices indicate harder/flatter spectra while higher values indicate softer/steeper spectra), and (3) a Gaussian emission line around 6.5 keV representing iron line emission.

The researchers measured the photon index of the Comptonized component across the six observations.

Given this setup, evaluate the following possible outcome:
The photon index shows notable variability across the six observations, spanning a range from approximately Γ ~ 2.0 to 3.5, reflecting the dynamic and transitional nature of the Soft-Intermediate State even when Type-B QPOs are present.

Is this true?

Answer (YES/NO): NO